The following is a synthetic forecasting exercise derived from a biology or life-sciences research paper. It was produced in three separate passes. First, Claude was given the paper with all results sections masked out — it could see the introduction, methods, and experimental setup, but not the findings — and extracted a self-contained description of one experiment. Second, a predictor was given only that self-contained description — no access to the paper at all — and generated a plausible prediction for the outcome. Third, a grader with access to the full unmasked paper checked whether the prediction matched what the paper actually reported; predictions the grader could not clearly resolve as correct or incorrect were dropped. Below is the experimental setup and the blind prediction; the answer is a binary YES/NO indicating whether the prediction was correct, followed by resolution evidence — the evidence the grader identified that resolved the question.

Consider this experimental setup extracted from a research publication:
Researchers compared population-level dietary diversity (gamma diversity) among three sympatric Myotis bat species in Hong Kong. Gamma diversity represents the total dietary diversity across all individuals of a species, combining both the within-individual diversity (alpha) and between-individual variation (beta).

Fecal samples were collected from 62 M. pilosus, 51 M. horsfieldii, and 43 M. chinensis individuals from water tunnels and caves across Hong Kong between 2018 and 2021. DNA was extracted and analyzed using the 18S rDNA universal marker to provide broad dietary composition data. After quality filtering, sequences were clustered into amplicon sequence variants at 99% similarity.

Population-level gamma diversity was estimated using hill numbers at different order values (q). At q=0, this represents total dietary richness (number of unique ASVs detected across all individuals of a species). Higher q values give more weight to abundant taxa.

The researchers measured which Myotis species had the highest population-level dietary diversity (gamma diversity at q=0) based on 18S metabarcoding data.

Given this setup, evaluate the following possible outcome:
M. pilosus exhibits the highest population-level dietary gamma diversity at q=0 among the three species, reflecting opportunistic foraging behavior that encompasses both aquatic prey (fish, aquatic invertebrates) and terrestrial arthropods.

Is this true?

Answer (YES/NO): NO